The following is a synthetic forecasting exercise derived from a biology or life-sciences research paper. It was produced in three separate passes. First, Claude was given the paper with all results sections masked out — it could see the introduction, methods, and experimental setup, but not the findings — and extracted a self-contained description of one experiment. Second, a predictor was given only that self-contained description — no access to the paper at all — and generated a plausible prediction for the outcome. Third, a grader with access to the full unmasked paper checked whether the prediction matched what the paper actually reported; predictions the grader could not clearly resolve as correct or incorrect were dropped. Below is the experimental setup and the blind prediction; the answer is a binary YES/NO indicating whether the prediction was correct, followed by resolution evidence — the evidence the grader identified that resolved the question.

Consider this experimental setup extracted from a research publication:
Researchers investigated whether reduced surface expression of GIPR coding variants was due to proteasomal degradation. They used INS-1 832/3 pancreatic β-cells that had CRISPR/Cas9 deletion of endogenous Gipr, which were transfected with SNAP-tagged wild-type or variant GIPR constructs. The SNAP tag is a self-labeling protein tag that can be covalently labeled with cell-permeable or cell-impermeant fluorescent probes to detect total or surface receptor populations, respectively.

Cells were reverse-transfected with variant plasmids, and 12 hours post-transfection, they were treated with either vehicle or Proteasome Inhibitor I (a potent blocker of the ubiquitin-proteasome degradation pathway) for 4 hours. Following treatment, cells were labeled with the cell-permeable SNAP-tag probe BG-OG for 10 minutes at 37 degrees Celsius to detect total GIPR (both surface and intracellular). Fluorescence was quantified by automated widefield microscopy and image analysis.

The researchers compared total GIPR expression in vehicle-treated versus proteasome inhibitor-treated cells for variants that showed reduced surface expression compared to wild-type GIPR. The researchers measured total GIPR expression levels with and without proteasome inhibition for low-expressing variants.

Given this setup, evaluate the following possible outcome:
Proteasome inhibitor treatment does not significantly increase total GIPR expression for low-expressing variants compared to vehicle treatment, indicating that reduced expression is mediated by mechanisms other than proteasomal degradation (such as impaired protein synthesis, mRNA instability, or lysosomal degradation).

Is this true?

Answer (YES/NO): NO